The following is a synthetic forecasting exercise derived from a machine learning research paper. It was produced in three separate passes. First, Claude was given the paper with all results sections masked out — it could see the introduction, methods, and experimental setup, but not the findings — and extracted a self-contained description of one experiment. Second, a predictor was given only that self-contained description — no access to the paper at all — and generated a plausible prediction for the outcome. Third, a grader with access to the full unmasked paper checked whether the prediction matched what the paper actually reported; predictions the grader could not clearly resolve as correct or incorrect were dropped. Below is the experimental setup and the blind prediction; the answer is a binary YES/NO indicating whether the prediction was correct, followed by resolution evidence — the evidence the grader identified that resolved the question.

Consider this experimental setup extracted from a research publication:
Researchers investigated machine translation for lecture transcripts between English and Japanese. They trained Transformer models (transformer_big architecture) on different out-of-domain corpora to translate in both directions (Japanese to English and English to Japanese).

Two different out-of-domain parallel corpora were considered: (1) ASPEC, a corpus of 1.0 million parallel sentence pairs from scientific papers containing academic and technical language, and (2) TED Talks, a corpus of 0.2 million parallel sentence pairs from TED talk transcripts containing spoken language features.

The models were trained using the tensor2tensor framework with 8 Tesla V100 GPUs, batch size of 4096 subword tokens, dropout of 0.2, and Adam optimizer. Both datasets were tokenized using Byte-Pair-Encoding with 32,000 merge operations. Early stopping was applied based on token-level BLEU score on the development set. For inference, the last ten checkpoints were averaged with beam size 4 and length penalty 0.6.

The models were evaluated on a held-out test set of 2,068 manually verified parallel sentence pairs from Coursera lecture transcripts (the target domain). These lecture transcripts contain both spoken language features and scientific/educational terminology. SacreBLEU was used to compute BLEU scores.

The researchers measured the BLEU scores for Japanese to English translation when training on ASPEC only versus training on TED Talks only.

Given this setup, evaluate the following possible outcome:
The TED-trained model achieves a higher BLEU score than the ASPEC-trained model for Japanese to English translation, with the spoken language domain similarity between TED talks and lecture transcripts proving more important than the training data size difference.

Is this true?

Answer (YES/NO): YES